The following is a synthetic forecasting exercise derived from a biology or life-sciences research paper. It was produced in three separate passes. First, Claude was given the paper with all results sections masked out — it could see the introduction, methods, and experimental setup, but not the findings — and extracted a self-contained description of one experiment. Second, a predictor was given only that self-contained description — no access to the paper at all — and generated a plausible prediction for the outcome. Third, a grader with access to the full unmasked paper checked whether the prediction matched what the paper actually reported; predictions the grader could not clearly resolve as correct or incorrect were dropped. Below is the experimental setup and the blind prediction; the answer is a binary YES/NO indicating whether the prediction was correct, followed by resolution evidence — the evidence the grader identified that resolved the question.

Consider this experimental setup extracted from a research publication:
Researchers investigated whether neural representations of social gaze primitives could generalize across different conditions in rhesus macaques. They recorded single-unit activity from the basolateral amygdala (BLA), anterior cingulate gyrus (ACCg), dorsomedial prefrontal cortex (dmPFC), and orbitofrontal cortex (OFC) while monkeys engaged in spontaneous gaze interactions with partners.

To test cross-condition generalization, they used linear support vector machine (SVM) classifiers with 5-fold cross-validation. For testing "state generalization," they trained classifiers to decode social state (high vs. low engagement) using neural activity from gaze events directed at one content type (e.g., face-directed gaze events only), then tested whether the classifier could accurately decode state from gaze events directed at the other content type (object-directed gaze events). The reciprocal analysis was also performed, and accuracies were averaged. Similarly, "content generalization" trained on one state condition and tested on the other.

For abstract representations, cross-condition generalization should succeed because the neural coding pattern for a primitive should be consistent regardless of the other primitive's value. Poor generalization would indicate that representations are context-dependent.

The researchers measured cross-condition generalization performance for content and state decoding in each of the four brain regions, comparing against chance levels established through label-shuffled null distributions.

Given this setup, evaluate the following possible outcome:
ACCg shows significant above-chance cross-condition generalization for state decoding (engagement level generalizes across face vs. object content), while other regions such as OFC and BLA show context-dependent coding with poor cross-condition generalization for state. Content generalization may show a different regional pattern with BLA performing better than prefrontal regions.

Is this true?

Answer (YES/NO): NO